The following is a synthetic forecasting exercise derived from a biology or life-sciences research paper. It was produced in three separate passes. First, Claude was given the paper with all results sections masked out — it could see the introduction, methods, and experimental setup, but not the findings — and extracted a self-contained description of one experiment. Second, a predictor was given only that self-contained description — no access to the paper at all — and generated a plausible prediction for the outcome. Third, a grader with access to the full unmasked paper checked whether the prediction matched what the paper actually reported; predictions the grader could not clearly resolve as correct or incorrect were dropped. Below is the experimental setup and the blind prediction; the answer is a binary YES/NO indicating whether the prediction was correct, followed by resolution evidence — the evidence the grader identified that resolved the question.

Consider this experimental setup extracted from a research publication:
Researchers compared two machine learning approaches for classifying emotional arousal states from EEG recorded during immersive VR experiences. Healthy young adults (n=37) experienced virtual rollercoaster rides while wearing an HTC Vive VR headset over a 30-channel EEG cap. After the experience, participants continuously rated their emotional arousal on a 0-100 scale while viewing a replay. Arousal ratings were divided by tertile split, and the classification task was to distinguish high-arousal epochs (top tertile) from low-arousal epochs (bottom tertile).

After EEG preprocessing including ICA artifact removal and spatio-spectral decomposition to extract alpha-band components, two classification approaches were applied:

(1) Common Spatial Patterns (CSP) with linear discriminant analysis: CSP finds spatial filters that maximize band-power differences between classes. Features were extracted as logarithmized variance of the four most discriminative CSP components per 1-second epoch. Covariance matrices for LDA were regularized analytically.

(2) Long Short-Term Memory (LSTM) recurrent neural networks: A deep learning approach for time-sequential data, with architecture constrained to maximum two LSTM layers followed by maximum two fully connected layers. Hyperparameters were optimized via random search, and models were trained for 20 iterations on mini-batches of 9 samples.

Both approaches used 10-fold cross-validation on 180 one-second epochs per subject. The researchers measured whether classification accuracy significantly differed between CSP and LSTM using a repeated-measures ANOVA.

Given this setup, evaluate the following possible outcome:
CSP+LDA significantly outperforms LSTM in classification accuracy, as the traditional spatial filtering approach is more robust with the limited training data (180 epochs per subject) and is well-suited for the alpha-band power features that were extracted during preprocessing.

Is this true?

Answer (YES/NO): NO